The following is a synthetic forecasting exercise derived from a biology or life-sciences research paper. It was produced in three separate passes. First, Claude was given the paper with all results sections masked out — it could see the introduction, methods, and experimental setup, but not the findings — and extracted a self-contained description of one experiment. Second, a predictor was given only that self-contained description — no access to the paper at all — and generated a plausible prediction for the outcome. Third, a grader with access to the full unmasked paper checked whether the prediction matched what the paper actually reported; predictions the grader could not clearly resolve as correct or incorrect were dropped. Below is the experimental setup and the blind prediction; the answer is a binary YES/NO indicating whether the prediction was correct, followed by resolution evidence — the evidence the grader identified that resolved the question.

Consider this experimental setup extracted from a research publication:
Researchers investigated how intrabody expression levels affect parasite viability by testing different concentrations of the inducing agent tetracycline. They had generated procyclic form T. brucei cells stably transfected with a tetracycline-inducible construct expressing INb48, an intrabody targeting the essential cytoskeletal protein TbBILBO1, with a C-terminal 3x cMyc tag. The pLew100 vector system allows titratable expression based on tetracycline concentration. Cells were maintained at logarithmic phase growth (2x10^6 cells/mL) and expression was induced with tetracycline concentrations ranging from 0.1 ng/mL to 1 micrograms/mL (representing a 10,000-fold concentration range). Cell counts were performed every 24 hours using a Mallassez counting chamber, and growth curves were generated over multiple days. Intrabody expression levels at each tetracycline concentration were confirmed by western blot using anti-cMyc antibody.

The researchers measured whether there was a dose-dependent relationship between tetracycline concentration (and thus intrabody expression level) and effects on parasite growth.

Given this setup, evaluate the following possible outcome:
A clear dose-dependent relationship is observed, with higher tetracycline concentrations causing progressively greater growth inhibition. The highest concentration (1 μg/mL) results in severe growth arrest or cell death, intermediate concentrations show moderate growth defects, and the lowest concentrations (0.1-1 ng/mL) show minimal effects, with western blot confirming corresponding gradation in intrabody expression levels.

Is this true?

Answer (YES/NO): NO